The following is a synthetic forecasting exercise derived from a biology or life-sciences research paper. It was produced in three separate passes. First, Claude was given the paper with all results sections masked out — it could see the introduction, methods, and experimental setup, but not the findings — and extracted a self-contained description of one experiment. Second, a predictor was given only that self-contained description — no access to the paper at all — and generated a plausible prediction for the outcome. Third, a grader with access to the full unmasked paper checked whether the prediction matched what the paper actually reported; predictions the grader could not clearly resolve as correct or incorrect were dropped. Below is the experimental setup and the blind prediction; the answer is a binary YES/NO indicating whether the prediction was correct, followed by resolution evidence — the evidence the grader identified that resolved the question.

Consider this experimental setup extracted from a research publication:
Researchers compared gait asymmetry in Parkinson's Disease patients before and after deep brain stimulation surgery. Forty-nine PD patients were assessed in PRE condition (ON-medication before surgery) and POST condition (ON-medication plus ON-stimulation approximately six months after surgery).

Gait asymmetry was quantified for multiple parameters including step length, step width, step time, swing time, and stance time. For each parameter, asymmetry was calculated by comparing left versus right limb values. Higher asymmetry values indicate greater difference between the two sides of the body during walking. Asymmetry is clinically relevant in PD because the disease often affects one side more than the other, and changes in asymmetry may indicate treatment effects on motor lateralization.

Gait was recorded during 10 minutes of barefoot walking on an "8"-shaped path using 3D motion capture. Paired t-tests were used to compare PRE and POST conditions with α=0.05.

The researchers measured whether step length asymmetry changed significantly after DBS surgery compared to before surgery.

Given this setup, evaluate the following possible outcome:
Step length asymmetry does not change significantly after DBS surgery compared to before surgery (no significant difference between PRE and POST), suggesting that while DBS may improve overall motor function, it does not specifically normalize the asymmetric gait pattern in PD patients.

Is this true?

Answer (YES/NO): YES